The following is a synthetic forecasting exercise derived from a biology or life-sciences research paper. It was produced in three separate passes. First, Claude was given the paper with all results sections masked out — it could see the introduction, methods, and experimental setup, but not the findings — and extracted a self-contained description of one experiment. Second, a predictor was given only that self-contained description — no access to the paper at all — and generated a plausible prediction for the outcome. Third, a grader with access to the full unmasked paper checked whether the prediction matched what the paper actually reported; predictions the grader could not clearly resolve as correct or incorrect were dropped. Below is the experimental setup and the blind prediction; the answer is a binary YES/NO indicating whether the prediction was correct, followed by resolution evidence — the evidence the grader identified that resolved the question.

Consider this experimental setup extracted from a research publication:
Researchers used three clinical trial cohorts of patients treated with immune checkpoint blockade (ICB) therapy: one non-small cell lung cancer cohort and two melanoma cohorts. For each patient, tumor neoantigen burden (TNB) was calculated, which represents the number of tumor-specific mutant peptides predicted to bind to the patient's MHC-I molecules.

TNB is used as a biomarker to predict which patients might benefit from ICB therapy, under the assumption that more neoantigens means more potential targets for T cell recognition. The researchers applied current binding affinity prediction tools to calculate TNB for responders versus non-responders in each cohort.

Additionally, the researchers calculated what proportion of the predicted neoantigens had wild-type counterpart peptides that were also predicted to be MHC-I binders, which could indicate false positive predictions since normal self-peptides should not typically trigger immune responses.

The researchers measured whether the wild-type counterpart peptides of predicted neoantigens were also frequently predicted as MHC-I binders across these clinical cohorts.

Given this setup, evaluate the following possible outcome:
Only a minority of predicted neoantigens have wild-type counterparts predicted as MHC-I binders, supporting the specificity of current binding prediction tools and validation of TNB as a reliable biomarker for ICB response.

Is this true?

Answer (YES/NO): NO